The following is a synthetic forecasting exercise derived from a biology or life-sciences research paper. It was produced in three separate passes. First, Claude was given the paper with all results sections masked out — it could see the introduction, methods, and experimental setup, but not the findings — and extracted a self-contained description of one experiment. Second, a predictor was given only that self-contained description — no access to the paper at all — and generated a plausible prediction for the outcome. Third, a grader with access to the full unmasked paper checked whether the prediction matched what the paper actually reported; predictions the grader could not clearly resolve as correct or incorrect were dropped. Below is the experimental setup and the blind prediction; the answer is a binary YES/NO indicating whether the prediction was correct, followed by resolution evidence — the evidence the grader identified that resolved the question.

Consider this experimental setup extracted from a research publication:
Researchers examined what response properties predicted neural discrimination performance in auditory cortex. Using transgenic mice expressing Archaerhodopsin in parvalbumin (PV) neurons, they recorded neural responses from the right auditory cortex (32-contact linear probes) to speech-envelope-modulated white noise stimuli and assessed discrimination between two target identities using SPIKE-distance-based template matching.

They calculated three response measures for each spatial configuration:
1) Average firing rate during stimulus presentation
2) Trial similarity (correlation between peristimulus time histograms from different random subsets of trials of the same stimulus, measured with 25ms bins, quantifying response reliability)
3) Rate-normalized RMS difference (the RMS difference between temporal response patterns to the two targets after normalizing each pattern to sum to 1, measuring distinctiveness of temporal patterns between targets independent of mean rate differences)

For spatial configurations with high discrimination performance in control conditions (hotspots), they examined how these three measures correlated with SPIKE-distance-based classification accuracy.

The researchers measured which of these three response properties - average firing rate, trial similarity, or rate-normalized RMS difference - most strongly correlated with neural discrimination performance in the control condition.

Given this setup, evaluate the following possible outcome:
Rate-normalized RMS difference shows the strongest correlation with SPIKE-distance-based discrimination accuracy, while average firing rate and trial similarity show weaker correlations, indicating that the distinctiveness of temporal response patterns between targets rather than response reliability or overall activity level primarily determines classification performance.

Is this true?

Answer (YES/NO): NO